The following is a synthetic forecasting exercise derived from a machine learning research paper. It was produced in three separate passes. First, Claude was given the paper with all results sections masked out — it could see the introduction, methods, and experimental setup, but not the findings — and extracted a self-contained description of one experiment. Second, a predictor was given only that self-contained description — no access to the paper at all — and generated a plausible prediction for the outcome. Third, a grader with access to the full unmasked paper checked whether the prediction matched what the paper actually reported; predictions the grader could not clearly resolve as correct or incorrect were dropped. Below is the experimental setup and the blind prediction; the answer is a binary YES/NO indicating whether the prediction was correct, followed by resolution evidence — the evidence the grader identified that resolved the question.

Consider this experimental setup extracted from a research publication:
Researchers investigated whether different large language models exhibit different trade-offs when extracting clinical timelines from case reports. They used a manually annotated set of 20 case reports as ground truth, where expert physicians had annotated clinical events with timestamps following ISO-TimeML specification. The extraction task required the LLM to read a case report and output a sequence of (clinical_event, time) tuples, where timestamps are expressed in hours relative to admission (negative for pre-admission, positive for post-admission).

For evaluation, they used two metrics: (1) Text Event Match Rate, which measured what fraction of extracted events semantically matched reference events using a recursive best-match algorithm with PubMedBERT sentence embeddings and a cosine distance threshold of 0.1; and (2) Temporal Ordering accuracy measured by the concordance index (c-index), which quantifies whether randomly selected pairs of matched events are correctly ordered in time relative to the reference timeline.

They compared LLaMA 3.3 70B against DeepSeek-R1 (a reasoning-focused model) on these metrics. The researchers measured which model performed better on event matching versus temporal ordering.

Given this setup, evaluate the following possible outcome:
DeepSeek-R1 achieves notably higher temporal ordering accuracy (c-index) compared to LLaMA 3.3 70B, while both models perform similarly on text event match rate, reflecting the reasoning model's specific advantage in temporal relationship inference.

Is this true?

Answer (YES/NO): NO